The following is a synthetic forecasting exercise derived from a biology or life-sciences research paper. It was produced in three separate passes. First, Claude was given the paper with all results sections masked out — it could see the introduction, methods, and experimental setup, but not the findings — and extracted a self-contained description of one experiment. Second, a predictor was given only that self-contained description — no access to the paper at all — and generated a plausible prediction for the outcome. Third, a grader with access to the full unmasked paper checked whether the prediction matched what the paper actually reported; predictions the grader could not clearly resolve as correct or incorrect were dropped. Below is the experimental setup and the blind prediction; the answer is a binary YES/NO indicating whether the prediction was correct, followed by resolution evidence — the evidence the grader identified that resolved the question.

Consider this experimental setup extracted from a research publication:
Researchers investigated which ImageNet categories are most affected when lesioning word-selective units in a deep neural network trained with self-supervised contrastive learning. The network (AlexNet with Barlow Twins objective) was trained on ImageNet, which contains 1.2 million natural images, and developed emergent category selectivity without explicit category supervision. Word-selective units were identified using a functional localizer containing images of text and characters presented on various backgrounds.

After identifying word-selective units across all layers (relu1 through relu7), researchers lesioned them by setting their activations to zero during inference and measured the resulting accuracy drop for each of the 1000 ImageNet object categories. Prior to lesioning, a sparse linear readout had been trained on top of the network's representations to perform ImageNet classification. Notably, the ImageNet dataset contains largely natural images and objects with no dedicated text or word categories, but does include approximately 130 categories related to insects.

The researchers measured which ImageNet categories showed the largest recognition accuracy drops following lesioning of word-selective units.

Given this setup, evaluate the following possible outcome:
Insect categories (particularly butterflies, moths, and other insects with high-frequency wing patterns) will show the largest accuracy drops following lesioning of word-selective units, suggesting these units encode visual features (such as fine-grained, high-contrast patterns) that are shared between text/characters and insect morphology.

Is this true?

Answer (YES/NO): YES